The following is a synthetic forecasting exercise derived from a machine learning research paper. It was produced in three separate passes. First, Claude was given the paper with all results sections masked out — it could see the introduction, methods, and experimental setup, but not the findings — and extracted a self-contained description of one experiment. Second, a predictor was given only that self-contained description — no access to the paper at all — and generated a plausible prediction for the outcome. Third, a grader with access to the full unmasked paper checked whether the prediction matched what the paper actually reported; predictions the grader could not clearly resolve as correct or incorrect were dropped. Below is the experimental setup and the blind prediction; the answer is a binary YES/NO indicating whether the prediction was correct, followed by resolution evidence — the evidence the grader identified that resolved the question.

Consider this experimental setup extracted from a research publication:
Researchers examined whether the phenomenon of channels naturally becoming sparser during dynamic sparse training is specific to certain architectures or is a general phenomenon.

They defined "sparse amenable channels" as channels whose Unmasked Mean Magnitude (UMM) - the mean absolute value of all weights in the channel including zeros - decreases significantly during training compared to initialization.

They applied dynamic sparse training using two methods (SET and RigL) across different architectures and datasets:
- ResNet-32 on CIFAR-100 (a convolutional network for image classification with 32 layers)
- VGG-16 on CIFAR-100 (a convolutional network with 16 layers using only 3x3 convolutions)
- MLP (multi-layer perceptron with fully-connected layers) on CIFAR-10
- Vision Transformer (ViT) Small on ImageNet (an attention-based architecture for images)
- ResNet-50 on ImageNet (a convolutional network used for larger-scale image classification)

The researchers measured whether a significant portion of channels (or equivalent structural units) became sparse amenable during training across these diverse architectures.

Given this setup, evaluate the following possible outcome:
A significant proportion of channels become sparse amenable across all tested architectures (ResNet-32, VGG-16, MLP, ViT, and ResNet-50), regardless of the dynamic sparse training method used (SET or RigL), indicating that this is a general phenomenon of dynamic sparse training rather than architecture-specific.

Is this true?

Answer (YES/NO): YES